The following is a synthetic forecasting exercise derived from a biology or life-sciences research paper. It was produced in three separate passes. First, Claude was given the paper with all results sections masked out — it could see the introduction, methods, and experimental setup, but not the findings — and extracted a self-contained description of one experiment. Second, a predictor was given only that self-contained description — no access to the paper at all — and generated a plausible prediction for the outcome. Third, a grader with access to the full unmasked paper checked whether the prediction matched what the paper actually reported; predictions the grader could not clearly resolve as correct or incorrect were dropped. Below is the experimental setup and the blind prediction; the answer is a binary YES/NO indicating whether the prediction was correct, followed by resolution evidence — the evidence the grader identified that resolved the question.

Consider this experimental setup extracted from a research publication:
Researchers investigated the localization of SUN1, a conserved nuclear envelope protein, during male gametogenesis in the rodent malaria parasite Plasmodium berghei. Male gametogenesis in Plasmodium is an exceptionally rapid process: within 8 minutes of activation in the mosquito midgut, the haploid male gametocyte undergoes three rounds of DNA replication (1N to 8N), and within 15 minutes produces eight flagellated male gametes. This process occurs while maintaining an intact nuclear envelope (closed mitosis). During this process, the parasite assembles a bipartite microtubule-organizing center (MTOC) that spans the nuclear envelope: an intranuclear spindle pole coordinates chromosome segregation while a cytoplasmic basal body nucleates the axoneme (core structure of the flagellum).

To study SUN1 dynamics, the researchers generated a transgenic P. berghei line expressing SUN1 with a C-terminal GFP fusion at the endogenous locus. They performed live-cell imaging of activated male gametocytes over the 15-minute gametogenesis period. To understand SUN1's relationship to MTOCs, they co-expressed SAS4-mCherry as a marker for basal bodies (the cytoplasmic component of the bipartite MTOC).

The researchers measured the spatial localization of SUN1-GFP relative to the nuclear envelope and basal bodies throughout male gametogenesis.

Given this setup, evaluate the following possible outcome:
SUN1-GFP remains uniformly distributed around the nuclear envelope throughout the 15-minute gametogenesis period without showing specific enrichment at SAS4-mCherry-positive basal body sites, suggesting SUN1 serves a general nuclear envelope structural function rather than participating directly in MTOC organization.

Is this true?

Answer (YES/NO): NO